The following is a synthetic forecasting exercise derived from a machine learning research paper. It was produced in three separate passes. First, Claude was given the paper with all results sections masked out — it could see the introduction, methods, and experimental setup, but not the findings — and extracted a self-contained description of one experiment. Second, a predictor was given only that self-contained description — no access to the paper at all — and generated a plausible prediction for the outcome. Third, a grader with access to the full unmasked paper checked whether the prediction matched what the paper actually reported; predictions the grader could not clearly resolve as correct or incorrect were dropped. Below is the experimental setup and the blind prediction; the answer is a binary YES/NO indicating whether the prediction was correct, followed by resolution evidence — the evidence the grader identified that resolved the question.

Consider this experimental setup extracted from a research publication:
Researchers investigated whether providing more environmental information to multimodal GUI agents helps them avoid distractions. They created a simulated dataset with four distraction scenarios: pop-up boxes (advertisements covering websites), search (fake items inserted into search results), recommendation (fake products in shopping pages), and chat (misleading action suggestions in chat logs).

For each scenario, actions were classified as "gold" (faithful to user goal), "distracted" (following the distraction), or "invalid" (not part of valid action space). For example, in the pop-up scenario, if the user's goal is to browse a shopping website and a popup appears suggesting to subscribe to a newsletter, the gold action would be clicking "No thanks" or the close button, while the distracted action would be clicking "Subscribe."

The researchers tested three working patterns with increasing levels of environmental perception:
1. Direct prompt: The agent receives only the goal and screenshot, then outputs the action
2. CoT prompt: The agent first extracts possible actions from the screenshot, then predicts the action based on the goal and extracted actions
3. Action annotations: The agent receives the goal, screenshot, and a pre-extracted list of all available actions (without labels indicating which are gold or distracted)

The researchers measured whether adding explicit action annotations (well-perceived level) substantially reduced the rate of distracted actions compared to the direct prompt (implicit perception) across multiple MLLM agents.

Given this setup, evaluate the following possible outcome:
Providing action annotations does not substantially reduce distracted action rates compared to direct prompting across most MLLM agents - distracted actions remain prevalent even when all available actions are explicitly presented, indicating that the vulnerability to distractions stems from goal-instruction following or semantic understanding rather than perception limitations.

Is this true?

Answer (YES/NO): YES